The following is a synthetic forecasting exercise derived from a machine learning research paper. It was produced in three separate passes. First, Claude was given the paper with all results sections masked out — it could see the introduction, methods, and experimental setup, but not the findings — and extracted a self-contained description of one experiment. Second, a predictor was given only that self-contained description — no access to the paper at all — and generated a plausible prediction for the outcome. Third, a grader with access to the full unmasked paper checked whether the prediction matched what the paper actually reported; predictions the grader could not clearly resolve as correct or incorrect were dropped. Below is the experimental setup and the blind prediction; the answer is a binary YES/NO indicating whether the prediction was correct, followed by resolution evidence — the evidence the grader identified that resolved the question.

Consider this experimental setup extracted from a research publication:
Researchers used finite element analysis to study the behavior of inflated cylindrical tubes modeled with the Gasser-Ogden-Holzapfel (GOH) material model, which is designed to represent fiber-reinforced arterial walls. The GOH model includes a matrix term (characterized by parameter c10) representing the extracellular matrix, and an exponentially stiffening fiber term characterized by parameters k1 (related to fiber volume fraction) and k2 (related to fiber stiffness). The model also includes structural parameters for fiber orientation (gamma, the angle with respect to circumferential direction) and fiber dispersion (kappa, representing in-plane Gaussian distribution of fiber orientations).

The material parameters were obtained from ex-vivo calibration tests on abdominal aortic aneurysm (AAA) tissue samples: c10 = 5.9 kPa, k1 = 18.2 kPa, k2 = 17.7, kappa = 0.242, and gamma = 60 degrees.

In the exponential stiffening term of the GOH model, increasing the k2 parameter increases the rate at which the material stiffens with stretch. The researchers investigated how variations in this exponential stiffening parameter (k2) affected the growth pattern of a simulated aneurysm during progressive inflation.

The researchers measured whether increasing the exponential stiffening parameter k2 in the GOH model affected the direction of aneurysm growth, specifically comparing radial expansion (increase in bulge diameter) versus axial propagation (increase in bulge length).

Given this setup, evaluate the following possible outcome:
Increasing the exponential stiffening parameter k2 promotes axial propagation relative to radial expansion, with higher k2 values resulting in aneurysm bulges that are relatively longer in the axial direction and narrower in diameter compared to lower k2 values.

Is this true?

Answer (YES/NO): YES